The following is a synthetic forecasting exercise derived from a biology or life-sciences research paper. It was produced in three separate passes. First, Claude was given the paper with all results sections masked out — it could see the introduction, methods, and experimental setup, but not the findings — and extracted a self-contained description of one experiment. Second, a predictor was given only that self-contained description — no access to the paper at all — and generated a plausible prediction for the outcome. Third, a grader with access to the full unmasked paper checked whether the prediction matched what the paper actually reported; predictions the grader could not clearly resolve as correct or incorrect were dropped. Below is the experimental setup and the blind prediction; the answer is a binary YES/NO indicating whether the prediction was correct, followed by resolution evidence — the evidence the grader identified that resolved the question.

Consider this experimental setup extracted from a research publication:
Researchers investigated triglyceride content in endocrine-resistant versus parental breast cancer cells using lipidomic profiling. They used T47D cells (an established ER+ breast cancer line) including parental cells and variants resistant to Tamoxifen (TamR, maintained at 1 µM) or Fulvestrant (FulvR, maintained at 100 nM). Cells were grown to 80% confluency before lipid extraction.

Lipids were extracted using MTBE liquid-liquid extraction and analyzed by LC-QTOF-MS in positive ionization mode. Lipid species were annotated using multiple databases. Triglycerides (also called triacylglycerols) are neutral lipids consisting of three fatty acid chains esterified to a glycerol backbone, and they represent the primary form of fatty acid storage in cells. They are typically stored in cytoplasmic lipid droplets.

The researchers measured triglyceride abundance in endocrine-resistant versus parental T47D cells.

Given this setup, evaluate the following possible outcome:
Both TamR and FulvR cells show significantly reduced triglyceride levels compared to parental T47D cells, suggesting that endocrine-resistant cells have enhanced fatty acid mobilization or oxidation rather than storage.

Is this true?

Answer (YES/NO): NO